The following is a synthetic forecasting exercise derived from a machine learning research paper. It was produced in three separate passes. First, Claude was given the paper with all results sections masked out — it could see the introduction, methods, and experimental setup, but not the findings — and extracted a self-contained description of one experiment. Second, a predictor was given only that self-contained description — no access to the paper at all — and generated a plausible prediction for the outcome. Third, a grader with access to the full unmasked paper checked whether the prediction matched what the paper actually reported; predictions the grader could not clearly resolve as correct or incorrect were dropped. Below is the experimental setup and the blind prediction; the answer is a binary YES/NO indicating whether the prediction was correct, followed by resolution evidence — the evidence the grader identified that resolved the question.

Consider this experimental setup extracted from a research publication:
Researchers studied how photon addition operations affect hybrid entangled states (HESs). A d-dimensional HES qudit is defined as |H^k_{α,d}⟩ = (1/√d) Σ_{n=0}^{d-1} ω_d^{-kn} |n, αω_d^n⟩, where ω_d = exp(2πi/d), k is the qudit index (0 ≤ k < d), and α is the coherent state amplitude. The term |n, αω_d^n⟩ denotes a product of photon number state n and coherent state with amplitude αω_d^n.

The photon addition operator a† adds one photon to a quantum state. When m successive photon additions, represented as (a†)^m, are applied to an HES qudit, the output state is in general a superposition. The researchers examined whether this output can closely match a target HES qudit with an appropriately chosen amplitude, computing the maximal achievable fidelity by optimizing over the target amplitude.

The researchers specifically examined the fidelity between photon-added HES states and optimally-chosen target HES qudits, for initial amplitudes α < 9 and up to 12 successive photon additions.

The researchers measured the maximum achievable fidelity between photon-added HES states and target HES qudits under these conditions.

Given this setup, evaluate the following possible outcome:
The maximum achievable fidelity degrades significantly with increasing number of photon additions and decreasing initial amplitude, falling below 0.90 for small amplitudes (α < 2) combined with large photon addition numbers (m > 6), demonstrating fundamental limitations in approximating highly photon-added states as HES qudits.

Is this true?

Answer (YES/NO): NO